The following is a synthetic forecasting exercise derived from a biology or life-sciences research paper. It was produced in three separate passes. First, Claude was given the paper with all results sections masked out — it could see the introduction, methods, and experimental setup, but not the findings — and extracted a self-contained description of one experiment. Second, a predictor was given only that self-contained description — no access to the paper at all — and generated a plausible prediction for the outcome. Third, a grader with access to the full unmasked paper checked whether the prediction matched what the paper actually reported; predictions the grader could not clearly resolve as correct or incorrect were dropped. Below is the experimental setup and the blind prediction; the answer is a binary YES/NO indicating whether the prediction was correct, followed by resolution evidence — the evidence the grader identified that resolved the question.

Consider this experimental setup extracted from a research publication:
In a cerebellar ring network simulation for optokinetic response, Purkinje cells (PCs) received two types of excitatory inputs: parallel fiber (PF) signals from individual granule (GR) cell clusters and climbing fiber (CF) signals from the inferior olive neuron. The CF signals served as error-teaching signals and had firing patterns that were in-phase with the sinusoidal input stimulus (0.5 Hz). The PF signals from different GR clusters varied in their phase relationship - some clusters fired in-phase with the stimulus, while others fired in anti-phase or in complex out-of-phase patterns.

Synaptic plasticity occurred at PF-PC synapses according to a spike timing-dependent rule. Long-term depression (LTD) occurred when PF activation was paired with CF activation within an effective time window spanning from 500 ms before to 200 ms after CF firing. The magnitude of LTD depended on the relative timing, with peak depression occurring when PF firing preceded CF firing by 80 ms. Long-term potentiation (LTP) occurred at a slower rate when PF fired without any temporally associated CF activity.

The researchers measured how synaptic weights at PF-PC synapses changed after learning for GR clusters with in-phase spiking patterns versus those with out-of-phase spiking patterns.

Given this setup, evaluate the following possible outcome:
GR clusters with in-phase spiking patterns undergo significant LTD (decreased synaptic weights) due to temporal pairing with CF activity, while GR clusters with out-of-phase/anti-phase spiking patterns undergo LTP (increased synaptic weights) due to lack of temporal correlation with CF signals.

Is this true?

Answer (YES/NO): NO